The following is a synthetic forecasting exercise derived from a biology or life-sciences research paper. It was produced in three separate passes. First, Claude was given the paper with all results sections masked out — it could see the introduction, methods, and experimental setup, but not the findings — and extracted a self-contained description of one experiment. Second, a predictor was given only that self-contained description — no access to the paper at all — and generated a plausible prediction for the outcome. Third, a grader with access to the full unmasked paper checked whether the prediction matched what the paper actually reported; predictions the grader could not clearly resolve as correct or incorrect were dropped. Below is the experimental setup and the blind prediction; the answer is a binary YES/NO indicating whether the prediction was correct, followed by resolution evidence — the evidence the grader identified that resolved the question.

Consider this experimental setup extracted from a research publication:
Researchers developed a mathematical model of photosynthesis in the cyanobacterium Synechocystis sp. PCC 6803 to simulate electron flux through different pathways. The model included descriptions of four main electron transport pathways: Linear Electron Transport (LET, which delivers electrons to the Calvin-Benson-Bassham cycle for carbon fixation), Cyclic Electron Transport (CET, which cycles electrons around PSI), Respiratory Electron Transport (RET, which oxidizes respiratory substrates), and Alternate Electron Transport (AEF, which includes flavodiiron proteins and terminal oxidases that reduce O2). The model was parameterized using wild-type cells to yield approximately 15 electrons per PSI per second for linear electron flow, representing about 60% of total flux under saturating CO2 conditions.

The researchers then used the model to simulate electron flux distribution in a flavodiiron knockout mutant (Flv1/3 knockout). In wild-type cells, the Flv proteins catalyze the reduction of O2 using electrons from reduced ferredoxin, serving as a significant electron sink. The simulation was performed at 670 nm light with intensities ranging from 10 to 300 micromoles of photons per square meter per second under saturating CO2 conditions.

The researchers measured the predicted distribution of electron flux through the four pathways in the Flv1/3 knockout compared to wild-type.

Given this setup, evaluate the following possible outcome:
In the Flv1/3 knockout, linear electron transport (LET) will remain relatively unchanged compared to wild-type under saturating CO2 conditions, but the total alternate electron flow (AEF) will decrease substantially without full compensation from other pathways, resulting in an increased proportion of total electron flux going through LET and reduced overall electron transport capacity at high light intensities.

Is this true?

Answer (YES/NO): NO